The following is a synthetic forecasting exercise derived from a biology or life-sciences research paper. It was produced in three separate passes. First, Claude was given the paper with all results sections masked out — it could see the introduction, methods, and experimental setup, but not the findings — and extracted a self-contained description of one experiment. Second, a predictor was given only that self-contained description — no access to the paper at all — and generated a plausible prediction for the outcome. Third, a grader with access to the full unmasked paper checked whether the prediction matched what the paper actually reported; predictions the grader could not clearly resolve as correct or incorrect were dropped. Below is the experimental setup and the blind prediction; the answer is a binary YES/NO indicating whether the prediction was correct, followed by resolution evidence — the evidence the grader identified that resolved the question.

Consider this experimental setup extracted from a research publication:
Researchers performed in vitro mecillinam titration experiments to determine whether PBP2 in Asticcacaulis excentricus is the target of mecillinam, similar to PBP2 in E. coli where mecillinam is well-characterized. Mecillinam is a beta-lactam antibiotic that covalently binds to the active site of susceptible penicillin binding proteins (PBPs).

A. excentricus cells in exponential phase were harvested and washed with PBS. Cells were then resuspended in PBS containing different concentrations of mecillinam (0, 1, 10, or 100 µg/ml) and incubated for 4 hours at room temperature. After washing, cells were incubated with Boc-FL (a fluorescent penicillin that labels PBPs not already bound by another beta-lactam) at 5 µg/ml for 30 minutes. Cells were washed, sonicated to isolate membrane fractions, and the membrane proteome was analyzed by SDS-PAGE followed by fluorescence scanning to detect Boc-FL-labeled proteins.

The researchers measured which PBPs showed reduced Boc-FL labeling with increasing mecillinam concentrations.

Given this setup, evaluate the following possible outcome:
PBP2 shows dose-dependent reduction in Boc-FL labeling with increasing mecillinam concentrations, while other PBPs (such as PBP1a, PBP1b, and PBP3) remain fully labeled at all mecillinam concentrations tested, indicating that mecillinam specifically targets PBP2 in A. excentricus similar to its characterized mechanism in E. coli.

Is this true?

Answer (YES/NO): NO